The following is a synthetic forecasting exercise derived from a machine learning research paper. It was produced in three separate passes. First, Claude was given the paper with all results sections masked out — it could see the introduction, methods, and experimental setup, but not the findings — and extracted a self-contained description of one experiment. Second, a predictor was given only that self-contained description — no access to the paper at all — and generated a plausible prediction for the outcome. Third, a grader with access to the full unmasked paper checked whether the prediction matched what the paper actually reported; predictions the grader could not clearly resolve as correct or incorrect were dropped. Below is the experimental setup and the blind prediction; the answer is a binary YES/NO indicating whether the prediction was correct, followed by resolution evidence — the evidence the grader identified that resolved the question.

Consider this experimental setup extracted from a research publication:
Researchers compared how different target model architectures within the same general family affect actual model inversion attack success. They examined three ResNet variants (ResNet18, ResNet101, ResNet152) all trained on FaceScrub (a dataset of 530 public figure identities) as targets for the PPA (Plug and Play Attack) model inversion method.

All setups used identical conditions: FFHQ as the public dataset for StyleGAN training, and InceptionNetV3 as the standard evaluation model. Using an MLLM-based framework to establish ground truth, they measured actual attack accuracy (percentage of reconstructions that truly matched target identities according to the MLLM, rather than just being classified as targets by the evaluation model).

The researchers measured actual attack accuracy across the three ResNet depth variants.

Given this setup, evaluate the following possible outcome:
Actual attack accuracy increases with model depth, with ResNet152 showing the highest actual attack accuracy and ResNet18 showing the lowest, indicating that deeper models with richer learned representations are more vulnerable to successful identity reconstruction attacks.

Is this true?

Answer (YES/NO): YES